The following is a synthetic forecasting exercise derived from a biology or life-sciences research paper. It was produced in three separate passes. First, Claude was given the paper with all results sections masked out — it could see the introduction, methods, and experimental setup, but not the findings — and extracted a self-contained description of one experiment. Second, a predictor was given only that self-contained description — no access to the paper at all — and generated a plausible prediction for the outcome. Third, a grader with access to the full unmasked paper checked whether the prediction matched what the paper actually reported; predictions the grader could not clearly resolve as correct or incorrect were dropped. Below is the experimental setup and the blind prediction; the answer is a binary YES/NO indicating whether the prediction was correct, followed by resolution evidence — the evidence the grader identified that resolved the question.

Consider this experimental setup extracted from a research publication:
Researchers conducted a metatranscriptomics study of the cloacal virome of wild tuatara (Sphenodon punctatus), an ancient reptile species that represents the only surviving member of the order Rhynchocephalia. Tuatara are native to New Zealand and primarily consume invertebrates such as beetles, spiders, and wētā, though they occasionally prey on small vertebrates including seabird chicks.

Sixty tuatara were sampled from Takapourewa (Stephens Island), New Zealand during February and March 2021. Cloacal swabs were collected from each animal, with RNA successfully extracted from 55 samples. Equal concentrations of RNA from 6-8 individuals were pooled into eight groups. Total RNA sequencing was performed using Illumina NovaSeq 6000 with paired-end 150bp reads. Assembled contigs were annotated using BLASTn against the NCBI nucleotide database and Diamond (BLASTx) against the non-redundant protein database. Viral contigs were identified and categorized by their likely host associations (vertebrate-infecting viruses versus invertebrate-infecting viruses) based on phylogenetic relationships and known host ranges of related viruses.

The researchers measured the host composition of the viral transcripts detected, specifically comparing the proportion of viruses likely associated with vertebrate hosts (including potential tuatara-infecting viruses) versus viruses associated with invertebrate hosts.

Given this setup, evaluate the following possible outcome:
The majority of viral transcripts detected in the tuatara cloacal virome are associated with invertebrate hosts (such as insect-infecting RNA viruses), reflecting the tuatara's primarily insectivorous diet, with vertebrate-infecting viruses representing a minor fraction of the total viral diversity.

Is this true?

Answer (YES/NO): NO